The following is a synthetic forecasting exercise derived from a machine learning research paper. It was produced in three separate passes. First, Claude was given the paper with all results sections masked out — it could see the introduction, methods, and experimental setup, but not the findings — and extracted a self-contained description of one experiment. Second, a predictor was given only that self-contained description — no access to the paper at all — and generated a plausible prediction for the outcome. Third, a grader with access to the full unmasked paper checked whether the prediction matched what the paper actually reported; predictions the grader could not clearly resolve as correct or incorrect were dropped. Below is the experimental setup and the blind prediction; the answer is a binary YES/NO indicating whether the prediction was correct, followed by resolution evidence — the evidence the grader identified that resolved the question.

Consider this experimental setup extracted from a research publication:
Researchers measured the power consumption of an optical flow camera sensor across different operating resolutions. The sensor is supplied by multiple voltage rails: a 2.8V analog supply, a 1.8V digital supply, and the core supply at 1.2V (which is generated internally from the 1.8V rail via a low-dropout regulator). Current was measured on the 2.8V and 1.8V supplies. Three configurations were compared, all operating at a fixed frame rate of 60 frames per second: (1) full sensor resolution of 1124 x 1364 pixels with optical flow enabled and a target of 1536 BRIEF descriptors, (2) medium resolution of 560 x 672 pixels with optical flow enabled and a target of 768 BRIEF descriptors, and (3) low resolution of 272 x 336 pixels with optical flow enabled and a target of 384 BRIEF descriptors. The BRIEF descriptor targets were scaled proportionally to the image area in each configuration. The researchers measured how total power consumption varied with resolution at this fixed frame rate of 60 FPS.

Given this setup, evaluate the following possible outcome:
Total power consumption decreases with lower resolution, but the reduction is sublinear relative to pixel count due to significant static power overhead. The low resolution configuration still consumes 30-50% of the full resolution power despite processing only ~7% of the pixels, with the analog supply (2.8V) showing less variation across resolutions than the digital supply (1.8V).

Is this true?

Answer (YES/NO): NO